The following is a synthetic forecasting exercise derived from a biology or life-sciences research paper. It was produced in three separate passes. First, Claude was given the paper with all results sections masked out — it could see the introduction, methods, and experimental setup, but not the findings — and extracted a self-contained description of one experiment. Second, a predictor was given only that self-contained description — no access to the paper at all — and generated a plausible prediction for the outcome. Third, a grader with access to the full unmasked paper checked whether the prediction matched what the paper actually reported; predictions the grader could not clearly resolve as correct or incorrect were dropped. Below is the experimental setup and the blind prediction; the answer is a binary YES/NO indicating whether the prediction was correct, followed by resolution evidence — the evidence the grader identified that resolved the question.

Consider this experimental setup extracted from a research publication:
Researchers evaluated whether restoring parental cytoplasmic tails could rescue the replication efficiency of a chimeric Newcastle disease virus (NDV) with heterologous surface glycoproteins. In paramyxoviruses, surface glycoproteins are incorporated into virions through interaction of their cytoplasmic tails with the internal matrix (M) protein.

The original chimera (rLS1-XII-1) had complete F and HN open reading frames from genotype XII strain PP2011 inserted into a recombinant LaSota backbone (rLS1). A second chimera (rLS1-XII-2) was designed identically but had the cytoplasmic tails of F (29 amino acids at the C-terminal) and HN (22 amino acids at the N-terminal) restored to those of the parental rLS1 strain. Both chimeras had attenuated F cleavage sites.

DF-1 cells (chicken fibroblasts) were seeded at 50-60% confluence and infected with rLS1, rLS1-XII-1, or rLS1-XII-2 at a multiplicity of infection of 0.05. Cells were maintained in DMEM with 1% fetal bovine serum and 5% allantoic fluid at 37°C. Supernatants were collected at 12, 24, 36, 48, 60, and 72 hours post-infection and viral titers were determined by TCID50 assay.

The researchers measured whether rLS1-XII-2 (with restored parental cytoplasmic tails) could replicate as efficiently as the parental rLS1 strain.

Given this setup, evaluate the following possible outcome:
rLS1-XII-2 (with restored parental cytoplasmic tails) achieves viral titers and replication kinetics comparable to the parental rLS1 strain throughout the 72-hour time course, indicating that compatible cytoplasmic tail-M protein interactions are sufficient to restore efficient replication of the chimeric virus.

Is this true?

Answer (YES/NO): NO